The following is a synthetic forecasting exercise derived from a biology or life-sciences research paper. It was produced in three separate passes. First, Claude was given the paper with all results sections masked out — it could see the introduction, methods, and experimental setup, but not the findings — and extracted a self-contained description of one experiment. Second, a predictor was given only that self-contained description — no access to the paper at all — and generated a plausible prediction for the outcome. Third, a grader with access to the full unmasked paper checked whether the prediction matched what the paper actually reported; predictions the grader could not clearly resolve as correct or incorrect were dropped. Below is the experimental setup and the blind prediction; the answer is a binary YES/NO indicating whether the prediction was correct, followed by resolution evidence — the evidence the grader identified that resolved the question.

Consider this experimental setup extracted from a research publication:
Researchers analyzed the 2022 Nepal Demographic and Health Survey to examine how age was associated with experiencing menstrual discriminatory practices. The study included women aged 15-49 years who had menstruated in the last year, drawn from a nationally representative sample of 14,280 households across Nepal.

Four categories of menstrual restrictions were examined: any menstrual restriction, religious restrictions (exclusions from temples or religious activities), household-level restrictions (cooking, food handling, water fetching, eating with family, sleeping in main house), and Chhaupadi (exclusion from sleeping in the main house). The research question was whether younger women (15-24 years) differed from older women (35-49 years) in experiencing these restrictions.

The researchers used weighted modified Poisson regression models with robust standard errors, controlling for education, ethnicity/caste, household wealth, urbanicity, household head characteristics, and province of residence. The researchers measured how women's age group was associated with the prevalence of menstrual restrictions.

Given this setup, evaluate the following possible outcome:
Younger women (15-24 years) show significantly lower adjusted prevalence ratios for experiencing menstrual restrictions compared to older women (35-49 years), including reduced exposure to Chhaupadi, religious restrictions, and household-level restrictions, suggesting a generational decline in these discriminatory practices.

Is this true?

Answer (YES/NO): NO